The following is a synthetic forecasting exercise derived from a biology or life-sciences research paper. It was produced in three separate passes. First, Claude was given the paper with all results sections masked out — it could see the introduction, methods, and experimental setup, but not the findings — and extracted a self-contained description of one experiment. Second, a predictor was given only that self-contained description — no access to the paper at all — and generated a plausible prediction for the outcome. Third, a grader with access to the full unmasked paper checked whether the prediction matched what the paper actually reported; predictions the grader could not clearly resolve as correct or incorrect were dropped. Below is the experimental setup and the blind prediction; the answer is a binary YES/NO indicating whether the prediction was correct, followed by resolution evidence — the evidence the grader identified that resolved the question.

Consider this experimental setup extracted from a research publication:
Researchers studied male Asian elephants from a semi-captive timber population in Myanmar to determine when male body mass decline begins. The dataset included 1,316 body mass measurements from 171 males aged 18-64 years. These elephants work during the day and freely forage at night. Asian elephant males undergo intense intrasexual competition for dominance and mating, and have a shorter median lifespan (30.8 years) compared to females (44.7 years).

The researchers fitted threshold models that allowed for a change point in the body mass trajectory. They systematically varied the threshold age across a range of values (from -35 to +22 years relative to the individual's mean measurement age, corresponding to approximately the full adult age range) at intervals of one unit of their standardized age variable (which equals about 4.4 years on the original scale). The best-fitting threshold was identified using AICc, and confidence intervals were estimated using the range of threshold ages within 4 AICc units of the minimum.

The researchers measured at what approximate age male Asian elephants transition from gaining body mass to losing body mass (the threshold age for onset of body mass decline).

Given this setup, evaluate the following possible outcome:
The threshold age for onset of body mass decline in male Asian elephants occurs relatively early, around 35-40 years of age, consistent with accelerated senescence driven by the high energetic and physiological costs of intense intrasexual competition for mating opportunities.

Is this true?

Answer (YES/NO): NO